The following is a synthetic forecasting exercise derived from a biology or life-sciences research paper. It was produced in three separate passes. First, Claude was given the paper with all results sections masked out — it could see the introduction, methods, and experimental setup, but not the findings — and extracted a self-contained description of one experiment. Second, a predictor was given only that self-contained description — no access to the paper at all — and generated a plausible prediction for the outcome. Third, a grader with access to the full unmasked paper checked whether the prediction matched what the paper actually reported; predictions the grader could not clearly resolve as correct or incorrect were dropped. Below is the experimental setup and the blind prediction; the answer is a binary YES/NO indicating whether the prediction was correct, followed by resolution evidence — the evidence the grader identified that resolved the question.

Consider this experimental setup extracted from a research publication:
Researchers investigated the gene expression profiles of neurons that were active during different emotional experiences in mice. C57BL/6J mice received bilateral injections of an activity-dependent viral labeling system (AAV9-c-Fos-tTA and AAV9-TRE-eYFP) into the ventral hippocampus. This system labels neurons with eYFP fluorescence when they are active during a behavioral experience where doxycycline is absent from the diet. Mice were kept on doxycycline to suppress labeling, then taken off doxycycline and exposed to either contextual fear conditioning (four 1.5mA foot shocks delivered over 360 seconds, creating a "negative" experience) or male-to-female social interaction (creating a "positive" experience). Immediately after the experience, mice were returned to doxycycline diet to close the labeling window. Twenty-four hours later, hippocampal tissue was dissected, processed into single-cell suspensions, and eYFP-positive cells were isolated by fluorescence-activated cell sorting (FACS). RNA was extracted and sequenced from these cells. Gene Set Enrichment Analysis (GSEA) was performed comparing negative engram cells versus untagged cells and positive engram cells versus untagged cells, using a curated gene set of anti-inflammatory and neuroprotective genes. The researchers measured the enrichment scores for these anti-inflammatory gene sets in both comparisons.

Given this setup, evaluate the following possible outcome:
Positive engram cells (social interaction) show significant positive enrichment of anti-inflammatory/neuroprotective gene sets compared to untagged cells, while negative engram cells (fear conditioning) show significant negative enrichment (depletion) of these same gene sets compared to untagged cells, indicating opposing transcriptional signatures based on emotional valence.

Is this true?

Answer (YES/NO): YES